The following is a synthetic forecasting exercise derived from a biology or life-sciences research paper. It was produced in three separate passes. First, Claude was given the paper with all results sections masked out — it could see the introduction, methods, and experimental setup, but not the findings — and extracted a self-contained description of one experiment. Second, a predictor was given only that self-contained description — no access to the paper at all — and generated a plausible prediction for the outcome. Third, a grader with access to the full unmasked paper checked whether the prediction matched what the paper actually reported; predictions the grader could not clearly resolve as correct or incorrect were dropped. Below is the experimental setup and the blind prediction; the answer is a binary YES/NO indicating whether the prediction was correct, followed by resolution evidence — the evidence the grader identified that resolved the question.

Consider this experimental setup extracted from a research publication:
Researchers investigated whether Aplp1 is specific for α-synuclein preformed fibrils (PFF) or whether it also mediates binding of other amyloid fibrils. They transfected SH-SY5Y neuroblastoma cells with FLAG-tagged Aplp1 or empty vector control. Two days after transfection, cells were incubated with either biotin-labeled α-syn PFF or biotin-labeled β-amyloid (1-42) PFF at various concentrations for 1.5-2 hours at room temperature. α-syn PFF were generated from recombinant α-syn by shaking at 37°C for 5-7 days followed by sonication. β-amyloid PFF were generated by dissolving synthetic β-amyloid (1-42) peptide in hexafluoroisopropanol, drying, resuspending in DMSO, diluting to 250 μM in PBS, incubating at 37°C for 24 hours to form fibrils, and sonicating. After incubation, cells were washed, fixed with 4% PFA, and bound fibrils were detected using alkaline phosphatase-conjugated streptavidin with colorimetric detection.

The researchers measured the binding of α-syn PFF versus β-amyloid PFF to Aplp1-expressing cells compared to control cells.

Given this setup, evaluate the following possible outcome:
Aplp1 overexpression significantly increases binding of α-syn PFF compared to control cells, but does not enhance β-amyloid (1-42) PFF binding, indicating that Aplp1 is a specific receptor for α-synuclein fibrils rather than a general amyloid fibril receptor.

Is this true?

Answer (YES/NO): YES